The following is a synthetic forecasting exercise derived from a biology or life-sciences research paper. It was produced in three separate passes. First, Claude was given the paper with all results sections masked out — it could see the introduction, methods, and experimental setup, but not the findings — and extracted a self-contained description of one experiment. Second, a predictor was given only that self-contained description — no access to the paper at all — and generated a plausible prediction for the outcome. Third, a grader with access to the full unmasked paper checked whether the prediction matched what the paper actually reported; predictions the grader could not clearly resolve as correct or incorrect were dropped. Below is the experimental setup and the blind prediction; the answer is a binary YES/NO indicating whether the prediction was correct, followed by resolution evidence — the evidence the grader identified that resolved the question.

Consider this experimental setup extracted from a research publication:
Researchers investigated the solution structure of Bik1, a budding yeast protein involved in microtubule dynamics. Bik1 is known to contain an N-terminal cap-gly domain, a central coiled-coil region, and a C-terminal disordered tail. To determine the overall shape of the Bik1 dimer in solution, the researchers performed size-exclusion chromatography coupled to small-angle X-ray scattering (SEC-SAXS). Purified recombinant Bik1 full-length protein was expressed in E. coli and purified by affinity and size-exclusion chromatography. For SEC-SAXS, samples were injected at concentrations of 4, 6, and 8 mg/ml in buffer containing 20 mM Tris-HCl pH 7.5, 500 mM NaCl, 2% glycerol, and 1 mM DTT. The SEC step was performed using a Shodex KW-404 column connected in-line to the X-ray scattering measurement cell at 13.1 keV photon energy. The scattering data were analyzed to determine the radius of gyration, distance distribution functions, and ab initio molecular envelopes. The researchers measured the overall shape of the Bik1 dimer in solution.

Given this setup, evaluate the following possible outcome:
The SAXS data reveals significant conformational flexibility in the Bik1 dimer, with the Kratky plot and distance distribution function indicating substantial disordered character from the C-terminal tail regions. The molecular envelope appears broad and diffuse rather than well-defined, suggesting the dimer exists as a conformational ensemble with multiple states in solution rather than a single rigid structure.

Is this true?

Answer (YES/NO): NO